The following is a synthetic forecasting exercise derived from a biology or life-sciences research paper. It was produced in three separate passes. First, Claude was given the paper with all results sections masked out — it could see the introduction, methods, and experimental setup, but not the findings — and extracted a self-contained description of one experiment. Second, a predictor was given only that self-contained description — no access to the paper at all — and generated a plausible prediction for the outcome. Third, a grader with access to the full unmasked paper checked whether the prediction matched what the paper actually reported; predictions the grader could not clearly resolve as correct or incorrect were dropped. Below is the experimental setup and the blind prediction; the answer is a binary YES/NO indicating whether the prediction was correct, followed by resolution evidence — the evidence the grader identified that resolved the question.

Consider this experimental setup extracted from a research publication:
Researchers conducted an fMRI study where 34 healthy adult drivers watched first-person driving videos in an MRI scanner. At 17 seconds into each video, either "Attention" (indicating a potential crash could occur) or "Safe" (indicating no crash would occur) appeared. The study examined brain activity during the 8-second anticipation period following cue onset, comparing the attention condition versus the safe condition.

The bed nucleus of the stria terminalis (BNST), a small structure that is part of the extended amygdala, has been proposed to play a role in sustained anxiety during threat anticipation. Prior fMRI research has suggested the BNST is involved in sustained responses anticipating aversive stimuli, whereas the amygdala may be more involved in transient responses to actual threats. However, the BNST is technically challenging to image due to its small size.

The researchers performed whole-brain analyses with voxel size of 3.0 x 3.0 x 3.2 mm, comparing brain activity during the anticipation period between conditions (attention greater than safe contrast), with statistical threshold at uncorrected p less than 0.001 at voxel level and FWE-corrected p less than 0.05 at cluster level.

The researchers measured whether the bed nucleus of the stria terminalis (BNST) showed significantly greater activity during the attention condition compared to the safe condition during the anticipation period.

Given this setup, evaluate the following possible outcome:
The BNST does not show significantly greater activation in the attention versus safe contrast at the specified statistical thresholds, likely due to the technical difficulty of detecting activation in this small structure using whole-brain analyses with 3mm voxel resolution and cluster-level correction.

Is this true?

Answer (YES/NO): NO